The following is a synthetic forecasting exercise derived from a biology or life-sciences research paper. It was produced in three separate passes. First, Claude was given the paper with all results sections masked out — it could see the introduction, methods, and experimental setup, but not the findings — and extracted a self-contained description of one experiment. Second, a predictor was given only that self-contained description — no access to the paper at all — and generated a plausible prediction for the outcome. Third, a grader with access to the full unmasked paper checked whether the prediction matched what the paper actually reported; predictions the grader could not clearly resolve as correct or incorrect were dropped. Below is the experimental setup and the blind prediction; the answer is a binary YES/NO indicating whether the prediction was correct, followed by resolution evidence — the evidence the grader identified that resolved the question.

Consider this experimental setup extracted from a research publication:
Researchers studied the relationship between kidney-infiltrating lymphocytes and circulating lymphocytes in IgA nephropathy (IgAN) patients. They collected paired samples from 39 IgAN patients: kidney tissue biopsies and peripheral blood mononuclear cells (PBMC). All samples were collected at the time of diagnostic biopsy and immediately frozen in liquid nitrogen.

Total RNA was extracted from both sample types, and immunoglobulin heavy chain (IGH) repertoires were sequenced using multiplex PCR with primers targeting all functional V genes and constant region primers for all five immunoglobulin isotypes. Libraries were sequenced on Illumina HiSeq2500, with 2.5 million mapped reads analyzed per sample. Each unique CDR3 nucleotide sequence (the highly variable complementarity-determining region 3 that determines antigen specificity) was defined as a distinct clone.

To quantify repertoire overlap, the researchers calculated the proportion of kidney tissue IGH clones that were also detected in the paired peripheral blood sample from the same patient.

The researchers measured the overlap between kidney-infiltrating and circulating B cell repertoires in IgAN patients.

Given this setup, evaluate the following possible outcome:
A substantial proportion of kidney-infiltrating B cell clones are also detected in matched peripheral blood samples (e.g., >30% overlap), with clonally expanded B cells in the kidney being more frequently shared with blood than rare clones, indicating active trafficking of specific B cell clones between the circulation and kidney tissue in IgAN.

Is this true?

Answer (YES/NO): NO